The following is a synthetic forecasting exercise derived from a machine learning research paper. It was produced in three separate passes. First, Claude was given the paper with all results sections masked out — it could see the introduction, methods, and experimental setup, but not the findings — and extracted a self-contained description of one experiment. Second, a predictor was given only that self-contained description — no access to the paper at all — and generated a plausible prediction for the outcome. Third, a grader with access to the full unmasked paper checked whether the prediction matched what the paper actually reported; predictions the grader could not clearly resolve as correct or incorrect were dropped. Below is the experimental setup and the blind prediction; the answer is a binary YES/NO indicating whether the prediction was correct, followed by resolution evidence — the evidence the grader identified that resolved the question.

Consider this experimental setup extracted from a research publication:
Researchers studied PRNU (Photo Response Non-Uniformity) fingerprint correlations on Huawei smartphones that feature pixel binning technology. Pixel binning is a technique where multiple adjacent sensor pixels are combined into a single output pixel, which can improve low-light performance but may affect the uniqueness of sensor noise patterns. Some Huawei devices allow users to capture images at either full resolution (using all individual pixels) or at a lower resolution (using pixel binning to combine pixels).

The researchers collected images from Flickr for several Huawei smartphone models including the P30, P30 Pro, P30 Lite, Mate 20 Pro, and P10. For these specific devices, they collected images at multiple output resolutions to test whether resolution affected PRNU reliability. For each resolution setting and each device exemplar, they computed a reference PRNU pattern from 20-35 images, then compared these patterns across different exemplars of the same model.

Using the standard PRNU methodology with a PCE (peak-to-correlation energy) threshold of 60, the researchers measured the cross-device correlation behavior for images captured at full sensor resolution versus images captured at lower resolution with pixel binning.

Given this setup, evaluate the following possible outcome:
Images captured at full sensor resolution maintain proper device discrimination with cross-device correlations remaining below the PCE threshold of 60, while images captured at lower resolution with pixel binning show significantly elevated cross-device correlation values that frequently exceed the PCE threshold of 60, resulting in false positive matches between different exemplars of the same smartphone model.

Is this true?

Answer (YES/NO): NO